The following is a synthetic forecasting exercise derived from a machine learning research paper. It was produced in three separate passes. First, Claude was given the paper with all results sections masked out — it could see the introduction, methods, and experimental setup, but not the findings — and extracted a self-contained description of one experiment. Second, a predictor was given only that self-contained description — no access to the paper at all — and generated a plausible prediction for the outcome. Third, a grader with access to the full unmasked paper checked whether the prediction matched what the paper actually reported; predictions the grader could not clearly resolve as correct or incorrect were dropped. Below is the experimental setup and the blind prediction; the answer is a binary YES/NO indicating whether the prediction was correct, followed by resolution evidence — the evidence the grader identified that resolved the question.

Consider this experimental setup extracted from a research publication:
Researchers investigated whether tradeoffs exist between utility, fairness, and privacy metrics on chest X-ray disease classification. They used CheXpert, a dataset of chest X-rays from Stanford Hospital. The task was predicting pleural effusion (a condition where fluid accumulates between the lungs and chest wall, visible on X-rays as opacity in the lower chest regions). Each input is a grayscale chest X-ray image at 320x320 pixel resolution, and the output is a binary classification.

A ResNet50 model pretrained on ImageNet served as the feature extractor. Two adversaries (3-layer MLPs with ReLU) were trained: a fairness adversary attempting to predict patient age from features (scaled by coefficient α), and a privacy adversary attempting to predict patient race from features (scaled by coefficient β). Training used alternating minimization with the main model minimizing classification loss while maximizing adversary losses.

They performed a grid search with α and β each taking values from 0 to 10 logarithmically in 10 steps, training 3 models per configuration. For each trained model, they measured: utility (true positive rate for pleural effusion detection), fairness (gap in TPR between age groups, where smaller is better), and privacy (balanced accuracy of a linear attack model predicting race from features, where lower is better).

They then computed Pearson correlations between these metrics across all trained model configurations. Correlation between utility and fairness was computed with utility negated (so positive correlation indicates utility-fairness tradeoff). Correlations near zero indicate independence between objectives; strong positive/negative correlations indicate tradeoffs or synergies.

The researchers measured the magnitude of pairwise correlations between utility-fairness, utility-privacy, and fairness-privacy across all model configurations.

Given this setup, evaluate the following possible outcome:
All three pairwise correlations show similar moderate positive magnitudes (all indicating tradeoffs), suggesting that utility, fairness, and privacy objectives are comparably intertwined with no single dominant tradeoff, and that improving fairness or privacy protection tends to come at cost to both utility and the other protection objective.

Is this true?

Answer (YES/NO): NO